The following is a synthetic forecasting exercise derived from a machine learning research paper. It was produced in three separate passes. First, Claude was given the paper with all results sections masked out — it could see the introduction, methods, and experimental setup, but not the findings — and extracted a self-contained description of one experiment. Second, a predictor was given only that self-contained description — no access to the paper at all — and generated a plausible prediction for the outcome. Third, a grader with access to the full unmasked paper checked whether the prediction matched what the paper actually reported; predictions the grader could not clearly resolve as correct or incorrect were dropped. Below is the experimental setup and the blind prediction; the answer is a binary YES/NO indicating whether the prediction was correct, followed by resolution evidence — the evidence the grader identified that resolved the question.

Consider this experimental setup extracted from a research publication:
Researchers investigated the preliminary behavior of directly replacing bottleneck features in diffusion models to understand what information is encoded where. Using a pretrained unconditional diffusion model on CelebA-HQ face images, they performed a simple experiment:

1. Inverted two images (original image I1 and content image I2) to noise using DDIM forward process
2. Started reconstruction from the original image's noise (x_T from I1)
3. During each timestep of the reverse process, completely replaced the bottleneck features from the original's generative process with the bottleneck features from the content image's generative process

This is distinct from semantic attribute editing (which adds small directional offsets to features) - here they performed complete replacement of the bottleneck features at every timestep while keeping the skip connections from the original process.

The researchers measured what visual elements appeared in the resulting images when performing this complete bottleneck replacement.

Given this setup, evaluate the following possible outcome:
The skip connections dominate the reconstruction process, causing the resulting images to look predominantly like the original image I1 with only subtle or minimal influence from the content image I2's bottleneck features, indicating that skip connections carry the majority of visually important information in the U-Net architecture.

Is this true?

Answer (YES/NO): NO